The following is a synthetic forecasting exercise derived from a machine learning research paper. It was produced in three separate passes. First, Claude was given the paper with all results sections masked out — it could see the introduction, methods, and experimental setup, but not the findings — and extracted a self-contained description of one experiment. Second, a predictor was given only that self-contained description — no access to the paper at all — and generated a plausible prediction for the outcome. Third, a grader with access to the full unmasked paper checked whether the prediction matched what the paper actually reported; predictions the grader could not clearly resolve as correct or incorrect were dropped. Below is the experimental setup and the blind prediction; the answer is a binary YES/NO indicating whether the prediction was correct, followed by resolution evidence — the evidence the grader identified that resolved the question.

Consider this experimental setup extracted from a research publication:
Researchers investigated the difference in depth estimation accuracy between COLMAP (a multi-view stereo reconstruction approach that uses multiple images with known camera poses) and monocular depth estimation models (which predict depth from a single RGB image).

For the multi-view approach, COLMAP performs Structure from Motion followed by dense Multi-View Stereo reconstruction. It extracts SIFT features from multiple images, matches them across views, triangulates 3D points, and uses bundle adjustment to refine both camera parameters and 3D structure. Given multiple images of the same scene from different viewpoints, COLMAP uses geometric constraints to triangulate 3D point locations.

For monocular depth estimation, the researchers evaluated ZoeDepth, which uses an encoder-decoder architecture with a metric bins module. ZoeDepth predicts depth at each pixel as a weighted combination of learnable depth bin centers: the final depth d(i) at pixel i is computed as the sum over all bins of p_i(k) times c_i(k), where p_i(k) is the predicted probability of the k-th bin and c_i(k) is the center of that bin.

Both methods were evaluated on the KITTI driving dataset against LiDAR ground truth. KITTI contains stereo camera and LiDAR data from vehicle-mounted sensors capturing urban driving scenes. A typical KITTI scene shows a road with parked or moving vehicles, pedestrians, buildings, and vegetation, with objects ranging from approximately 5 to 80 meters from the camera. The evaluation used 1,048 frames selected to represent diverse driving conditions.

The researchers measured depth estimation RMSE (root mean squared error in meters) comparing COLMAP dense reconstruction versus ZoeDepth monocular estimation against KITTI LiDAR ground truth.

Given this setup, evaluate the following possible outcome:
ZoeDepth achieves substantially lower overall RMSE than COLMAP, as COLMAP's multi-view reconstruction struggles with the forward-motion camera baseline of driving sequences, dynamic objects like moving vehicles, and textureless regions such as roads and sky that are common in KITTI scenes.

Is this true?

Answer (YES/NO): NO